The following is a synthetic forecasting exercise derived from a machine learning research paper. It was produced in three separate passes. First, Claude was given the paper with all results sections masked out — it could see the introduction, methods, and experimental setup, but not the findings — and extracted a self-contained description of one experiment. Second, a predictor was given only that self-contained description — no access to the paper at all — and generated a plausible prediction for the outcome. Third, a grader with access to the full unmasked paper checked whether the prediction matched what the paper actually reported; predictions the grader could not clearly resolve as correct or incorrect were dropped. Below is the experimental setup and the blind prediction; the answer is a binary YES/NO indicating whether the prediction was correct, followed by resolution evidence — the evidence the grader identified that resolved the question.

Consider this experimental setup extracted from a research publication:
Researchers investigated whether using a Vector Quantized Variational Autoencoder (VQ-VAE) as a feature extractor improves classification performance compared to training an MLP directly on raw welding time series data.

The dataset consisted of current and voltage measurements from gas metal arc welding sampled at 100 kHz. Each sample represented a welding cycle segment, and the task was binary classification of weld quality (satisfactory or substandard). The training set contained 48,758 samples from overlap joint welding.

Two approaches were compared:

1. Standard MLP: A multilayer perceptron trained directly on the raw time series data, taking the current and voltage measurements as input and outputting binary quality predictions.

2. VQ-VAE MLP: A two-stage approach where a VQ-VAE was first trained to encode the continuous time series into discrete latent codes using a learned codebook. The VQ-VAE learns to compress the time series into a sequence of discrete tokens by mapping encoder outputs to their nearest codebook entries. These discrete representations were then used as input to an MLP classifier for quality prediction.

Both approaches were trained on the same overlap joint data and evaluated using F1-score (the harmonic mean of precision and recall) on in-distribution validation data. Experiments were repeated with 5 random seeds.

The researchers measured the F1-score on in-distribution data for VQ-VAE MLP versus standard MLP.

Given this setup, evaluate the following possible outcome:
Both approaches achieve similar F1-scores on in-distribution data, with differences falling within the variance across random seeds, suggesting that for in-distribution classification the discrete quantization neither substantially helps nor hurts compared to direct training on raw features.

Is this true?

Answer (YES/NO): YES